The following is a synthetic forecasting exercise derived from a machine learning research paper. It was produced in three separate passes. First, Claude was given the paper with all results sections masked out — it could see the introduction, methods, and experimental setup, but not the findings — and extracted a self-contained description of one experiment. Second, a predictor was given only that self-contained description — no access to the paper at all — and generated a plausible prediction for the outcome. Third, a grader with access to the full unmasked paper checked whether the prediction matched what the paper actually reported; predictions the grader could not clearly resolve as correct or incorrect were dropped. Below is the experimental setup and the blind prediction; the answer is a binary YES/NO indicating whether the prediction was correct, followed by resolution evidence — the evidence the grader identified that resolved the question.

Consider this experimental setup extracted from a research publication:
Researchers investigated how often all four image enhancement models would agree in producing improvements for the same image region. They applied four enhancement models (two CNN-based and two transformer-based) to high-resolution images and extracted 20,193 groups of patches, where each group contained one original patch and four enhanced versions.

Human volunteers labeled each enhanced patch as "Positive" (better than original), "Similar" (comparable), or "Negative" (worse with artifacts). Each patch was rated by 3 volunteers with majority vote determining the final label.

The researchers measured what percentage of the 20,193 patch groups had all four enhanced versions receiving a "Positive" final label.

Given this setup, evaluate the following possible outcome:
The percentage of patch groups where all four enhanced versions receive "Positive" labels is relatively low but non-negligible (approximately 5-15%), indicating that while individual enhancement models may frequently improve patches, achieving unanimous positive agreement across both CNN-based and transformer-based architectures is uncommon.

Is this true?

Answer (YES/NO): NO